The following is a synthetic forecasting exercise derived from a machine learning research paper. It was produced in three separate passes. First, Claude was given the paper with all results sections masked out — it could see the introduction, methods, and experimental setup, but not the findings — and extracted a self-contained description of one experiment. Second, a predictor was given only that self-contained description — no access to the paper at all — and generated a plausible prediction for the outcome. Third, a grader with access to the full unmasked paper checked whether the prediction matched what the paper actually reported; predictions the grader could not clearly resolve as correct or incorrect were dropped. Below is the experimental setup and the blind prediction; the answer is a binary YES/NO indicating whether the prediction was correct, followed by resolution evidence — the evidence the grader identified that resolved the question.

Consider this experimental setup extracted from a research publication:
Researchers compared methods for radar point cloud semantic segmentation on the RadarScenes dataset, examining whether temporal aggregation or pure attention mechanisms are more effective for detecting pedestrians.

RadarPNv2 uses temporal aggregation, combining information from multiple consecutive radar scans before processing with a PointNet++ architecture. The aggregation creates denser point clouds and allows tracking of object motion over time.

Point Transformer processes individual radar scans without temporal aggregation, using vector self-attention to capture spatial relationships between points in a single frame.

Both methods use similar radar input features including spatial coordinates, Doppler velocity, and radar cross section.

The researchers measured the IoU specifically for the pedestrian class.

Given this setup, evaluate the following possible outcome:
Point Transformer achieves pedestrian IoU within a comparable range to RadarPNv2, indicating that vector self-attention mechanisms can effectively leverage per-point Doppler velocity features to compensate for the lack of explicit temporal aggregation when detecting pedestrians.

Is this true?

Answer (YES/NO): NO